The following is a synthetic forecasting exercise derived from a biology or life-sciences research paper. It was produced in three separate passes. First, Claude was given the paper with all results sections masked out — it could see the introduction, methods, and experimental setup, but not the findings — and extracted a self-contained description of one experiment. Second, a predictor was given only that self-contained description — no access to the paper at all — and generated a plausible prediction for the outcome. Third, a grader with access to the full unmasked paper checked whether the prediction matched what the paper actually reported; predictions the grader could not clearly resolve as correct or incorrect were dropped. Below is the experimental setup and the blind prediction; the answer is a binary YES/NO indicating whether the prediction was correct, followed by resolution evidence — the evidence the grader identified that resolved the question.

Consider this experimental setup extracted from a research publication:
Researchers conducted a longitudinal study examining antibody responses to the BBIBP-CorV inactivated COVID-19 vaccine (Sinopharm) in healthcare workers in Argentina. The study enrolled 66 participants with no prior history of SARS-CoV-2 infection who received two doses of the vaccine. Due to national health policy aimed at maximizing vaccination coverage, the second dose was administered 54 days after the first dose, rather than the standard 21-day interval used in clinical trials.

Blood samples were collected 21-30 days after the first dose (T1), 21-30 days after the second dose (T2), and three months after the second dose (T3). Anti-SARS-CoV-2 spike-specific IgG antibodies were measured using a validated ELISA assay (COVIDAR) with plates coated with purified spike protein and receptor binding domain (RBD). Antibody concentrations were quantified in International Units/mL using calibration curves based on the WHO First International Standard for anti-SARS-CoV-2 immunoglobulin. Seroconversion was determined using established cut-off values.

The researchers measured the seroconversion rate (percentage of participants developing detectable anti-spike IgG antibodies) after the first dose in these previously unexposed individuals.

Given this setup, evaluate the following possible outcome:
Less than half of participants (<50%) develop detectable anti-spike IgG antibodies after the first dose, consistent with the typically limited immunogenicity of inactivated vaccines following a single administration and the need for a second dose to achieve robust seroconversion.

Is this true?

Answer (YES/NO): YES